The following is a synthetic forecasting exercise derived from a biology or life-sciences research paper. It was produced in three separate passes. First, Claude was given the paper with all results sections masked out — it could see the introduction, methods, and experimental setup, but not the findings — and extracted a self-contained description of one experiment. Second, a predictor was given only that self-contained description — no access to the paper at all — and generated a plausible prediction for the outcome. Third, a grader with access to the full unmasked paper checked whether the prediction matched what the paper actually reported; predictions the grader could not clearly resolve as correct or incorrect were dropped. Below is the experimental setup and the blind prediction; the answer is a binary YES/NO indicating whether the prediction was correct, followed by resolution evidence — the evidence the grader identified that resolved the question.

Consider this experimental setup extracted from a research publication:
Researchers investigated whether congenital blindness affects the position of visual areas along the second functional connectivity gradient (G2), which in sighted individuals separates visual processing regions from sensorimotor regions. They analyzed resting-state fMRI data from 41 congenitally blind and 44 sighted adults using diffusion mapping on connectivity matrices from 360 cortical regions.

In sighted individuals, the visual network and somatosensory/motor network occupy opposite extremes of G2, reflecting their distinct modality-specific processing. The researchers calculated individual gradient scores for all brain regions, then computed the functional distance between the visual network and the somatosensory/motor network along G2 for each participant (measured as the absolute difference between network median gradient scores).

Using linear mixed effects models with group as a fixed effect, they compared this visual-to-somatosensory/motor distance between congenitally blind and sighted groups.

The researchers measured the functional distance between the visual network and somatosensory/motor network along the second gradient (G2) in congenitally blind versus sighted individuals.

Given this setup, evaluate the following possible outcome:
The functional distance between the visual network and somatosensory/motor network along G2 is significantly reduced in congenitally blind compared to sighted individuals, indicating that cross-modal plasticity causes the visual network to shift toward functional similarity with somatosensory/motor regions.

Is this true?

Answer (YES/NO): NO